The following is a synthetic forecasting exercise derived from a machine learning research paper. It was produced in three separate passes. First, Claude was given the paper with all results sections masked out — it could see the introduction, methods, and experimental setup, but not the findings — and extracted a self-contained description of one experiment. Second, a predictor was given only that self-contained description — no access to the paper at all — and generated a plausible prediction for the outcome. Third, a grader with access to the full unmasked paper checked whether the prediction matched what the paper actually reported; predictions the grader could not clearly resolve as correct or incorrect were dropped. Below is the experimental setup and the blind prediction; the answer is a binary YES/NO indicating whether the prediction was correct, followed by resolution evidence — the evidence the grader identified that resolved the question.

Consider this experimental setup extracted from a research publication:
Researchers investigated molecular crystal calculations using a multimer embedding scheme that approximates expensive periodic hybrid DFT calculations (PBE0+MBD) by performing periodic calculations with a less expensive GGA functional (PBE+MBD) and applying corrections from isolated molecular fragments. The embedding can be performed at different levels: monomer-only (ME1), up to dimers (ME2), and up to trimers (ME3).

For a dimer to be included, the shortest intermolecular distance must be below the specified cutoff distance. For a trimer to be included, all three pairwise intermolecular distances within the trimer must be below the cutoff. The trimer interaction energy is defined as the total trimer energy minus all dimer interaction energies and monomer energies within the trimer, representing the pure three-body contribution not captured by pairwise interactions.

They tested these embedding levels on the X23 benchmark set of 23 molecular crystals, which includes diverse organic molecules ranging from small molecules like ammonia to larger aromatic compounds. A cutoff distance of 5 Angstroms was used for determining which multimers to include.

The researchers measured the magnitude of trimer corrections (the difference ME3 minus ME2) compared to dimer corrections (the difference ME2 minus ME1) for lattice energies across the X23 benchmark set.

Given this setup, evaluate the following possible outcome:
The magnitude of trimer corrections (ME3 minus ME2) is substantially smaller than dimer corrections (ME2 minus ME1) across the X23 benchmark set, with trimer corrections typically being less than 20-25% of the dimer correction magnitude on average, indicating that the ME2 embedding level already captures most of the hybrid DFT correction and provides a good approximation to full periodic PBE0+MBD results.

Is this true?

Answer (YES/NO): NO